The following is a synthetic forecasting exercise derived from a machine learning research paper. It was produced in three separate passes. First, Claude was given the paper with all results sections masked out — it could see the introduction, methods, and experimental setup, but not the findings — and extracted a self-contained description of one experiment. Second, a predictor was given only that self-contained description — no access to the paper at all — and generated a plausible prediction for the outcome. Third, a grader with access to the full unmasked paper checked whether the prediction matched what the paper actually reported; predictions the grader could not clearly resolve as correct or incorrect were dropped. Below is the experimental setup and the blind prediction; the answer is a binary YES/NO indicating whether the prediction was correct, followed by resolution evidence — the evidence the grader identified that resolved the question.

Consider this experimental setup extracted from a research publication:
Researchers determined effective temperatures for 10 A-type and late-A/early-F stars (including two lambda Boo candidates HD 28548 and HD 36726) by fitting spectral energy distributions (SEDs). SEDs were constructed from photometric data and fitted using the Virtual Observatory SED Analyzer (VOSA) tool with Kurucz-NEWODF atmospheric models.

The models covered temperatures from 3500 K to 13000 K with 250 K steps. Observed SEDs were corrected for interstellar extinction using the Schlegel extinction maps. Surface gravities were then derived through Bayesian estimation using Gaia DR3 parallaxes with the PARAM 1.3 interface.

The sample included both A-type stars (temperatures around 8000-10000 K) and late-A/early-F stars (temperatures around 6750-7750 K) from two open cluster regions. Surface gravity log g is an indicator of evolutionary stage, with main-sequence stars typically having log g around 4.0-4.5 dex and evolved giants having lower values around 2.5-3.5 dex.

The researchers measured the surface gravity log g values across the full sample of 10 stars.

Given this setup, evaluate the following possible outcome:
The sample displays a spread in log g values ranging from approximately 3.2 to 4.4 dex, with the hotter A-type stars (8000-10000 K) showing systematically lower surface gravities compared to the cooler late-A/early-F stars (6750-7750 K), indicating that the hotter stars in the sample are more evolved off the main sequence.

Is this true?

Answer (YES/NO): NO